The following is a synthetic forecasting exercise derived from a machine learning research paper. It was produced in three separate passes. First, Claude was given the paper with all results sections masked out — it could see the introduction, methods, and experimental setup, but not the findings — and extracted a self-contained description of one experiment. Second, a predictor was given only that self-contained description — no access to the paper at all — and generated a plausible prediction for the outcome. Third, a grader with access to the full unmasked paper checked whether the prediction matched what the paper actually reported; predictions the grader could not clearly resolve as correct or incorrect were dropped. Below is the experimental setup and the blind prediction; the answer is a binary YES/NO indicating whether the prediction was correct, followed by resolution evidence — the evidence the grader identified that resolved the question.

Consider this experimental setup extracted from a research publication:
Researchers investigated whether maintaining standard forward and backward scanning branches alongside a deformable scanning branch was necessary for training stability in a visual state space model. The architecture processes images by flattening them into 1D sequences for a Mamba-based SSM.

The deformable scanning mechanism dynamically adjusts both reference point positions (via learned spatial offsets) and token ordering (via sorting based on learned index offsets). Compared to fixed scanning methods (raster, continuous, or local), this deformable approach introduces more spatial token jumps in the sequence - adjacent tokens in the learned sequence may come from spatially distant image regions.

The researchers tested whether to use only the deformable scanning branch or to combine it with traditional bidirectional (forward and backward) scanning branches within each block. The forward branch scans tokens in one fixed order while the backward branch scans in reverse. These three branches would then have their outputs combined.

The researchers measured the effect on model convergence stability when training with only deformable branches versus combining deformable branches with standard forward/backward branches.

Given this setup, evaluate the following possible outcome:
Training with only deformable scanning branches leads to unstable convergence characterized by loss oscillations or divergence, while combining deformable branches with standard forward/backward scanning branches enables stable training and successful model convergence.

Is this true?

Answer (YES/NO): NO